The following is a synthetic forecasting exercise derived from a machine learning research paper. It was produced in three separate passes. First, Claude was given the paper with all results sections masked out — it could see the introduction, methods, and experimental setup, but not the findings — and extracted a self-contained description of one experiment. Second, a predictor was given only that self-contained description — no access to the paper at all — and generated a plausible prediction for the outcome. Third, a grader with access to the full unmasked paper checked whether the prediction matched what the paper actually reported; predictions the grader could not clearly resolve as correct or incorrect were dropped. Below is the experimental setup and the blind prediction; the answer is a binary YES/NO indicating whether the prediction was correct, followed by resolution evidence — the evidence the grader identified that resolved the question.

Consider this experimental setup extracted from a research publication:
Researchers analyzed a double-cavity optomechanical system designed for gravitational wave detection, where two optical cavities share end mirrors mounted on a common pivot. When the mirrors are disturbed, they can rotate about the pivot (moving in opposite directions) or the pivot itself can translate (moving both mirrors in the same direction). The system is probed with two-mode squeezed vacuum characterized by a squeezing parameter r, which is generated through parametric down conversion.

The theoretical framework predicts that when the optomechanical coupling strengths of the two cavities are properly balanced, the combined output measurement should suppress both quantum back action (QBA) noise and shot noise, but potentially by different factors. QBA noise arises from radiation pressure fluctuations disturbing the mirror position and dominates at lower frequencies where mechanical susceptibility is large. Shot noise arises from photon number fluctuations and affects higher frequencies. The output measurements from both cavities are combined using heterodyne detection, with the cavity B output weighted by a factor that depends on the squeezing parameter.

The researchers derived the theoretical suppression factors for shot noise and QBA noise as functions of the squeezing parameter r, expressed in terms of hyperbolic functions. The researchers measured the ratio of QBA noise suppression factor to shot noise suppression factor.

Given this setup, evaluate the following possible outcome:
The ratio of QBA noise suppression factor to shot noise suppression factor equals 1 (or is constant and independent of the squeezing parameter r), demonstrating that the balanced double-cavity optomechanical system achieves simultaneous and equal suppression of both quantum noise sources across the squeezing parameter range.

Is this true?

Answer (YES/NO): NO